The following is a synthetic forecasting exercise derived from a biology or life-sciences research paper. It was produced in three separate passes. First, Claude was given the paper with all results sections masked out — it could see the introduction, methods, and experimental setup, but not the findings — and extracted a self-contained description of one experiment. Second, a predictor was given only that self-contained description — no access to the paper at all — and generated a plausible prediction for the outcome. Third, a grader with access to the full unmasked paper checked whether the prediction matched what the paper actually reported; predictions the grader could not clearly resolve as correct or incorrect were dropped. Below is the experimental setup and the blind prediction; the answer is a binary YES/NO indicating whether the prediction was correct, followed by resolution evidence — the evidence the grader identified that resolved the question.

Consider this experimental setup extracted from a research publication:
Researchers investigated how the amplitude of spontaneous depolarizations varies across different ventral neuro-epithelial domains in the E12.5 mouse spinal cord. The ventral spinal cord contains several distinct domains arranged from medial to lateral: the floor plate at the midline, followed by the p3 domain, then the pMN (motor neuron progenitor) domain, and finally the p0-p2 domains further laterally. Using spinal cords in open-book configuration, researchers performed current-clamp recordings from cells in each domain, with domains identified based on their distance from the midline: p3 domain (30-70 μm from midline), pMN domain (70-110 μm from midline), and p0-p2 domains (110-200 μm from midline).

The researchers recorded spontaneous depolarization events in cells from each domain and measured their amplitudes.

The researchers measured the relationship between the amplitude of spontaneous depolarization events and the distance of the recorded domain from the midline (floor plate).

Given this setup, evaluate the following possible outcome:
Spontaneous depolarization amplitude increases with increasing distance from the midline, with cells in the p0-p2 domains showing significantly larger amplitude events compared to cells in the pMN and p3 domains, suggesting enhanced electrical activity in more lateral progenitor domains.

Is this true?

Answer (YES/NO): NO